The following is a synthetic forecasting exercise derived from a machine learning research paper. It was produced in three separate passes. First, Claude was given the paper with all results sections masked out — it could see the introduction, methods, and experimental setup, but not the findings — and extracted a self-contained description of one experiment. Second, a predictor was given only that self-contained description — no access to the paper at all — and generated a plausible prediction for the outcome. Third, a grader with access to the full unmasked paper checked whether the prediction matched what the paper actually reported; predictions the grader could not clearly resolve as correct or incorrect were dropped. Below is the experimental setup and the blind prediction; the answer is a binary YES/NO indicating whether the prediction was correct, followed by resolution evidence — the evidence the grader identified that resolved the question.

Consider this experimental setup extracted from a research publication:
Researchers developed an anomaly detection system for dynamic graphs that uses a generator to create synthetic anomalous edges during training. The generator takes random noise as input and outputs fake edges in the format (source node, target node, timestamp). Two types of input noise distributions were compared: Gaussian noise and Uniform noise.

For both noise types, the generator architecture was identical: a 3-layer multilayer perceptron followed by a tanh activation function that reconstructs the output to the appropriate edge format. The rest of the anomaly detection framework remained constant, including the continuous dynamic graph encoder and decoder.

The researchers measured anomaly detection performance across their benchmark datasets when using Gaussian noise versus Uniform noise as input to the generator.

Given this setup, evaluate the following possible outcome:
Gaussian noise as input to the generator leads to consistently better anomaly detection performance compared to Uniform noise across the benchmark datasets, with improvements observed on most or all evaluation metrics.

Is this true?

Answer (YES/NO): NO